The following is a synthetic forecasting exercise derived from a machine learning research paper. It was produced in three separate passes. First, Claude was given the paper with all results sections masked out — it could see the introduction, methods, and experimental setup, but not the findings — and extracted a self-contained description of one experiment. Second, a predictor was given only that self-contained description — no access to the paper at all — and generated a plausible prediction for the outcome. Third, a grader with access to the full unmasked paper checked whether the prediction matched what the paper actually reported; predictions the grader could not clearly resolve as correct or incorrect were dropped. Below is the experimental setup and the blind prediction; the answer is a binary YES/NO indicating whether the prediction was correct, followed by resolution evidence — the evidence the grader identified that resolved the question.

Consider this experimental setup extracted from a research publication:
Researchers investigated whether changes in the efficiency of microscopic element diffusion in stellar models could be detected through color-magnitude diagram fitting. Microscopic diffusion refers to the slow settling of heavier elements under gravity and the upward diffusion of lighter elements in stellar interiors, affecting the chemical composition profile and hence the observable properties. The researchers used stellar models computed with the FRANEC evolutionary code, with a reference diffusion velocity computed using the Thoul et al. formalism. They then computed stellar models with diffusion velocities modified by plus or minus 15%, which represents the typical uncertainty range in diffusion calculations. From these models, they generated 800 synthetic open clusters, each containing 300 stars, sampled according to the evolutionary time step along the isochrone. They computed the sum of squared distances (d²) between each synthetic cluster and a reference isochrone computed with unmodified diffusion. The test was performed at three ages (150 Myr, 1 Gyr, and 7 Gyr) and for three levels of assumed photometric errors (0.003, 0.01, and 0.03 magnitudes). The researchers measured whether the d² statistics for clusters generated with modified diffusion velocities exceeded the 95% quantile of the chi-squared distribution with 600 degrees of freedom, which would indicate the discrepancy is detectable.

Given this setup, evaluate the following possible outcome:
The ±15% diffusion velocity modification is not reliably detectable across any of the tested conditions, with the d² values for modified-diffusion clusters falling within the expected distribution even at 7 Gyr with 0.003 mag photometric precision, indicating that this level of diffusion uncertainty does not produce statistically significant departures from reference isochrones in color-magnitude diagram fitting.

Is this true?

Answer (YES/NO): YES